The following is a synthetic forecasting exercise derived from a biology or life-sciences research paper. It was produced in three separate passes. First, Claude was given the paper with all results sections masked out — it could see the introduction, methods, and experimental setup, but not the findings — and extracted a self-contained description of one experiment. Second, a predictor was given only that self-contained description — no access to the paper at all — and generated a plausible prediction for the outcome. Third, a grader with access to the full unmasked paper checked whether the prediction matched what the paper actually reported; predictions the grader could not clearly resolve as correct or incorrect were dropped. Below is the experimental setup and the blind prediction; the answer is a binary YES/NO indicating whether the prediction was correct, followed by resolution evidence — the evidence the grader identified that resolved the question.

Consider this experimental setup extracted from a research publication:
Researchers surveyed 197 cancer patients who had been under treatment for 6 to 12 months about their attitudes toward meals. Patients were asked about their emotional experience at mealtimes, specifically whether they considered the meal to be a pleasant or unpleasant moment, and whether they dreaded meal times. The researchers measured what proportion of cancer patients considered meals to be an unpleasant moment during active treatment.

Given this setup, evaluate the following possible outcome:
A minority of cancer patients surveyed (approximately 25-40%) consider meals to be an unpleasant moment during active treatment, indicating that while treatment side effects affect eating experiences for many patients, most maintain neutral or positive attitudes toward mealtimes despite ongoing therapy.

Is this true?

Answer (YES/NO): YES